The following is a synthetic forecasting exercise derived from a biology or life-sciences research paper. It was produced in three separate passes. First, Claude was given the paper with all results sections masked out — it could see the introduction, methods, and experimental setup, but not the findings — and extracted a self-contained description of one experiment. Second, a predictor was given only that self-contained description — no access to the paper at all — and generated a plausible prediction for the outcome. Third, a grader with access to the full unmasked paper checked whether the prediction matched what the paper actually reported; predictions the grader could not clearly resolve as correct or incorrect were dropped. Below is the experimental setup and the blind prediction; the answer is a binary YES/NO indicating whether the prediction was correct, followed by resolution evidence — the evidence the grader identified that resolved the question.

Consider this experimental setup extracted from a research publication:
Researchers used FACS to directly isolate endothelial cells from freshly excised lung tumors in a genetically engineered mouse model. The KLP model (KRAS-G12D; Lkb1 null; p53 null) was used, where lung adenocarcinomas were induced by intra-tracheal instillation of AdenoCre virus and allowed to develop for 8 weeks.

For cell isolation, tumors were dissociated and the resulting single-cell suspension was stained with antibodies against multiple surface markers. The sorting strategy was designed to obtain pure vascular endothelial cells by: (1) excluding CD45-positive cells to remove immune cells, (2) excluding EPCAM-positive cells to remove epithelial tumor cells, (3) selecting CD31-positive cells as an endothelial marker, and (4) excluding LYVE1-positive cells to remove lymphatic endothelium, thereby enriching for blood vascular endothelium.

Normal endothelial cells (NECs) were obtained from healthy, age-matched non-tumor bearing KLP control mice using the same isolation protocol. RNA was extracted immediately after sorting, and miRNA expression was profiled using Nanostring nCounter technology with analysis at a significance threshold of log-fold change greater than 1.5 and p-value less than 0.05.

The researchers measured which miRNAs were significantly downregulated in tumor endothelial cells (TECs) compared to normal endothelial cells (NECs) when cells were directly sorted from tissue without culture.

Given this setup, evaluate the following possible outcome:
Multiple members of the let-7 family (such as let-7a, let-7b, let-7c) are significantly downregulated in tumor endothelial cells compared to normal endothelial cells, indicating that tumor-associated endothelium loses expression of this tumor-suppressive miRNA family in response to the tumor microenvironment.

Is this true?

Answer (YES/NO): NO